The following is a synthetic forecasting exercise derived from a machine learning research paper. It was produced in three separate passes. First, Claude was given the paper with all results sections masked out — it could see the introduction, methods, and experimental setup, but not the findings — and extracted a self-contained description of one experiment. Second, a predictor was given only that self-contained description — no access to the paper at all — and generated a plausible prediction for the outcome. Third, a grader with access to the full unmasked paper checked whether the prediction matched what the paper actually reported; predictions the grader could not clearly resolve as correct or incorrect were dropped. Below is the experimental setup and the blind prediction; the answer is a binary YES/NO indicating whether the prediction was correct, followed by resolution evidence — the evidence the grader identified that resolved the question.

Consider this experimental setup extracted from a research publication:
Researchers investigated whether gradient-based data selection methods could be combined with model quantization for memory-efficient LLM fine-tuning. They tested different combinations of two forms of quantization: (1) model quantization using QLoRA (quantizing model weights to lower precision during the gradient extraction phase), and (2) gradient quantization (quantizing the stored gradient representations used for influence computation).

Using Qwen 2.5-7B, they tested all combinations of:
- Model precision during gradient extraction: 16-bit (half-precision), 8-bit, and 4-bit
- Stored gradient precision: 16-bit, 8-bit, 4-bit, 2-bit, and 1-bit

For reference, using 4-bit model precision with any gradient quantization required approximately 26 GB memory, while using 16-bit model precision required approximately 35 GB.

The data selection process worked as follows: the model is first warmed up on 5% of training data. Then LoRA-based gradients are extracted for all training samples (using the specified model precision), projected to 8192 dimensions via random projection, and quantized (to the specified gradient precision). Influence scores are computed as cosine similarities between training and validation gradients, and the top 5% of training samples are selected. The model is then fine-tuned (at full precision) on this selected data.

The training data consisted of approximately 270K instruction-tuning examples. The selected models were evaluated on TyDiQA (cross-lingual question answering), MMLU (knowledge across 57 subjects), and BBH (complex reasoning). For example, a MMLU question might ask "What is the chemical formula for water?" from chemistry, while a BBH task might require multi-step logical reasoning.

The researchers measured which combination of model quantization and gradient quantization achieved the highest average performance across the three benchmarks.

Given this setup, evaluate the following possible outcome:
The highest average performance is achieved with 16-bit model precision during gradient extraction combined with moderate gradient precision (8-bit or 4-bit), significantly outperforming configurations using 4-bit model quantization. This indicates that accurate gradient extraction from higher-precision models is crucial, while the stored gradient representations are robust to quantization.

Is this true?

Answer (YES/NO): NO